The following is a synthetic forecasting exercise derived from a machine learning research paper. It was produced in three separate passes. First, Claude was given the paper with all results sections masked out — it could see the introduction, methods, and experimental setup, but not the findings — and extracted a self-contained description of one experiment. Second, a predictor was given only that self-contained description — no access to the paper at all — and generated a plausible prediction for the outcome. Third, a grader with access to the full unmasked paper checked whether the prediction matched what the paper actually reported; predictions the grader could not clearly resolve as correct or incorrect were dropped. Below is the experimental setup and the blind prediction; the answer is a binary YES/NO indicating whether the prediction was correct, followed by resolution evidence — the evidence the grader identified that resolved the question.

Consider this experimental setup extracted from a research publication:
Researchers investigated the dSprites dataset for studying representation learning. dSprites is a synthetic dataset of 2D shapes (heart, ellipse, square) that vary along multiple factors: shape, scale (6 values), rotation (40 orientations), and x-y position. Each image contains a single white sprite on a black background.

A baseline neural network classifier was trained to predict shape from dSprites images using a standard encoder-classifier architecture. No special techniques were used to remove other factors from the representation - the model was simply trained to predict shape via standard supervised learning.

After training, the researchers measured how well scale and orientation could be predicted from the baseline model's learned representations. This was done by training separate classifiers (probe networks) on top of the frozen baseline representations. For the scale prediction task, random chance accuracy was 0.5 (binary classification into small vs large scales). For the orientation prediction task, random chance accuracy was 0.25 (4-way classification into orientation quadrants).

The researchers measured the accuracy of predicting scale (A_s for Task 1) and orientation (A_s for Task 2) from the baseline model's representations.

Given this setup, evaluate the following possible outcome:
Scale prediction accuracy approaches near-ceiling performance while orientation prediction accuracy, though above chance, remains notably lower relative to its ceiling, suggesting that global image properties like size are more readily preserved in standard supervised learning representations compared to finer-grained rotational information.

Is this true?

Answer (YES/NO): YES